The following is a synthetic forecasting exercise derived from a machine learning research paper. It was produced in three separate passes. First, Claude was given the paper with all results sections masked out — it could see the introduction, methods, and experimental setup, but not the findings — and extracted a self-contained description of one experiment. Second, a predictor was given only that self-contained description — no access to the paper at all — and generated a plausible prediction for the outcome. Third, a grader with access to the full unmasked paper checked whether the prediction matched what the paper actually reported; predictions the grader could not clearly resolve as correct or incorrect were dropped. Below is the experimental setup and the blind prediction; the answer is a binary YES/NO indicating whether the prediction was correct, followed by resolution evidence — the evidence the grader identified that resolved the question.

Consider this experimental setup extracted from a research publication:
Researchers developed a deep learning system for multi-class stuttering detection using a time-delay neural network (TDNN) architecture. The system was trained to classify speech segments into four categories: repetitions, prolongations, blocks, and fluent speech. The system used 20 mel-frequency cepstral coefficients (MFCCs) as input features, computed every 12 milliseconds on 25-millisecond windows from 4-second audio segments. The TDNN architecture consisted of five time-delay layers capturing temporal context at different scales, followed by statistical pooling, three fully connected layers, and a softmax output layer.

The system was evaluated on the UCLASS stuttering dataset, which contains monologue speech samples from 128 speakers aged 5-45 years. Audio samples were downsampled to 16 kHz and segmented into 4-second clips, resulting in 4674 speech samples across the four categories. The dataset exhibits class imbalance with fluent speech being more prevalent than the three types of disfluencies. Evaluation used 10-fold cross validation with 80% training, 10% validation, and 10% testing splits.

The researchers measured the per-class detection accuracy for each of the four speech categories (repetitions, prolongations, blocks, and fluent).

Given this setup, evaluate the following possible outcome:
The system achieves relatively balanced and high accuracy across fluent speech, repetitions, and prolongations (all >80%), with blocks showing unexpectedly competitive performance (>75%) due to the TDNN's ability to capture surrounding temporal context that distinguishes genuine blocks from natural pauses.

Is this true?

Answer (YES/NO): NO